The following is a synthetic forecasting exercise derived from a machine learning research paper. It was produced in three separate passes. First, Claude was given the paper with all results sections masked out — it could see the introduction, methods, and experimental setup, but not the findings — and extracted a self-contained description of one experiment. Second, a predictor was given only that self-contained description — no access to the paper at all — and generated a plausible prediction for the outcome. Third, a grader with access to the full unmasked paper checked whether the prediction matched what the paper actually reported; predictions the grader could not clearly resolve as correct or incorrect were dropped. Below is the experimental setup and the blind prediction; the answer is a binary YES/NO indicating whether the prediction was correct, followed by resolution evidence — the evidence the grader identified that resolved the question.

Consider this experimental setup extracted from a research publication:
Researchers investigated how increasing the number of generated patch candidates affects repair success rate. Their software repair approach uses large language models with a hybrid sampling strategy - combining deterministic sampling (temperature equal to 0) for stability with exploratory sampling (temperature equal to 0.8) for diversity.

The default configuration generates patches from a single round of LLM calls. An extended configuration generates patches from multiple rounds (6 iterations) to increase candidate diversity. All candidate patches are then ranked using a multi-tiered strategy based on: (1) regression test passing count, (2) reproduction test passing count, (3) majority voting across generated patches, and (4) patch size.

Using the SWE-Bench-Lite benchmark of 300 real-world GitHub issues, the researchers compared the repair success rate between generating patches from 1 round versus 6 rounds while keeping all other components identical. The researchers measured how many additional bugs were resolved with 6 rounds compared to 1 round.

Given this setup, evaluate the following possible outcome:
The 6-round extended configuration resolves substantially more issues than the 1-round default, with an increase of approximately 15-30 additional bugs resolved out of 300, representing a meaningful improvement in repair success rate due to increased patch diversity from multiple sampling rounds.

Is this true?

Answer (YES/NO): YES